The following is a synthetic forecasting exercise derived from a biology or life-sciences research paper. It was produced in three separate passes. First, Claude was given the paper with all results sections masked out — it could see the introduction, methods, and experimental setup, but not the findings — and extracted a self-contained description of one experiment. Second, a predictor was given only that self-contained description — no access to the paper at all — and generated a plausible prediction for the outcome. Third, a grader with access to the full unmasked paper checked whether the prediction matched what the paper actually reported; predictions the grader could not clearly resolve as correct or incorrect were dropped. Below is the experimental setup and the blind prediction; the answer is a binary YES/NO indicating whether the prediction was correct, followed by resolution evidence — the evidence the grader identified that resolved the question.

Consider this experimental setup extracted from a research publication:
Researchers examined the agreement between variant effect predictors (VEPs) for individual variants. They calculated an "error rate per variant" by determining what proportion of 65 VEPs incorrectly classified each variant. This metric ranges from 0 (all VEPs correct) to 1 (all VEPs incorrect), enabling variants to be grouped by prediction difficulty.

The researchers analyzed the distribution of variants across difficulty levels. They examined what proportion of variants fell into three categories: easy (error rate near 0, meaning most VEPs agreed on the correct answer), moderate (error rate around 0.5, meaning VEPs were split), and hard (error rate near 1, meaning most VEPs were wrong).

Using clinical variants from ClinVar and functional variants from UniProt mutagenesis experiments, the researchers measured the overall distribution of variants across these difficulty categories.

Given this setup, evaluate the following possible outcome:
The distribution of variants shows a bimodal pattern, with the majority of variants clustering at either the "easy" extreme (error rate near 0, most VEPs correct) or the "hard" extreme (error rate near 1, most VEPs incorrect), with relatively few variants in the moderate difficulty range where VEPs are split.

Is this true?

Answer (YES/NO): NO